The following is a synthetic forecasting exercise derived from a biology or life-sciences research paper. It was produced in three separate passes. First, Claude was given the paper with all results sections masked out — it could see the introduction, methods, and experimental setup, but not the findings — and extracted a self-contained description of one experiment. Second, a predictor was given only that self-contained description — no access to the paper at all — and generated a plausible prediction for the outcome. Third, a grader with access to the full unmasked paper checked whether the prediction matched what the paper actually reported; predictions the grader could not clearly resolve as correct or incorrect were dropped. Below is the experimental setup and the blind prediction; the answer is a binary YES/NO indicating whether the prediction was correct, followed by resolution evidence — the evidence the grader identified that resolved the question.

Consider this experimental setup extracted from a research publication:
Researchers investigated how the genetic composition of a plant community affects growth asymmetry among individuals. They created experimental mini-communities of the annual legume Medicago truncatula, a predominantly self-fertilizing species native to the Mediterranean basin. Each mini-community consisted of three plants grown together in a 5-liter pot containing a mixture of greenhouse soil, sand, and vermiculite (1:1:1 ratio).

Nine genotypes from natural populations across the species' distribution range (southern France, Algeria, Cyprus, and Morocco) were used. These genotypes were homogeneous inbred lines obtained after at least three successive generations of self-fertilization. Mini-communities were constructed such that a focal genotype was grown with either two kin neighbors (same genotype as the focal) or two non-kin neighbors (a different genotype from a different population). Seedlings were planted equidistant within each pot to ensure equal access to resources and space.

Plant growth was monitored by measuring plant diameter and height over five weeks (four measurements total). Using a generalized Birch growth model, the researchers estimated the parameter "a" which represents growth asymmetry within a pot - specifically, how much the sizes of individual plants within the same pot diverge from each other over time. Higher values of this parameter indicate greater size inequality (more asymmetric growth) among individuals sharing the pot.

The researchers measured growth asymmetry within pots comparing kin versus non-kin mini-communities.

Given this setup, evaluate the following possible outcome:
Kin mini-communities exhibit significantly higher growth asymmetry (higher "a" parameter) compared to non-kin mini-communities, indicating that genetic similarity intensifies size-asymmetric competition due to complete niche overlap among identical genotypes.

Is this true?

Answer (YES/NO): NO